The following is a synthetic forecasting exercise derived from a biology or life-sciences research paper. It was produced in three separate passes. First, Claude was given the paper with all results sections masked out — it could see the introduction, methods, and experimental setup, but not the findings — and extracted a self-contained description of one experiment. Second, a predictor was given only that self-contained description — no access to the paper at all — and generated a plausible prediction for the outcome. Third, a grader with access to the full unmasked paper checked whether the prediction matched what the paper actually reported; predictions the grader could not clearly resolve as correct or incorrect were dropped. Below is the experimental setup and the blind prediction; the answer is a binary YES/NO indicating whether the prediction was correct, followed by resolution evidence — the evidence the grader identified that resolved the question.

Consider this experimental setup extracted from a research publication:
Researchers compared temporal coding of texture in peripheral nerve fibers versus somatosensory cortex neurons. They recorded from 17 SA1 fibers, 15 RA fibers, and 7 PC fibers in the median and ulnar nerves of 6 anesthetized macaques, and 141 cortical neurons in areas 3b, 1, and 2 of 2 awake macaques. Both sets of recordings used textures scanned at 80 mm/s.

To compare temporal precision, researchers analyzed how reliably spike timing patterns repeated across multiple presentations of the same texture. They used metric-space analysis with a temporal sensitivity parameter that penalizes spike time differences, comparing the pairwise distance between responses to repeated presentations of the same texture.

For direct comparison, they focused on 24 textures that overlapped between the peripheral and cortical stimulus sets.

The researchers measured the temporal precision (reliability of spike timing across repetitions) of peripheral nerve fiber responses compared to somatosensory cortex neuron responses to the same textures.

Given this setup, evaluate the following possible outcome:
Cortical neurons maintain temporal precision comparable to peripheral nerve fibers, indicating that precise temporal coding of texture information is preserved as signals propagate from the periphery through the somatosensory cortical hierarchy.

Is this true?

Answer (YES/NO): NO